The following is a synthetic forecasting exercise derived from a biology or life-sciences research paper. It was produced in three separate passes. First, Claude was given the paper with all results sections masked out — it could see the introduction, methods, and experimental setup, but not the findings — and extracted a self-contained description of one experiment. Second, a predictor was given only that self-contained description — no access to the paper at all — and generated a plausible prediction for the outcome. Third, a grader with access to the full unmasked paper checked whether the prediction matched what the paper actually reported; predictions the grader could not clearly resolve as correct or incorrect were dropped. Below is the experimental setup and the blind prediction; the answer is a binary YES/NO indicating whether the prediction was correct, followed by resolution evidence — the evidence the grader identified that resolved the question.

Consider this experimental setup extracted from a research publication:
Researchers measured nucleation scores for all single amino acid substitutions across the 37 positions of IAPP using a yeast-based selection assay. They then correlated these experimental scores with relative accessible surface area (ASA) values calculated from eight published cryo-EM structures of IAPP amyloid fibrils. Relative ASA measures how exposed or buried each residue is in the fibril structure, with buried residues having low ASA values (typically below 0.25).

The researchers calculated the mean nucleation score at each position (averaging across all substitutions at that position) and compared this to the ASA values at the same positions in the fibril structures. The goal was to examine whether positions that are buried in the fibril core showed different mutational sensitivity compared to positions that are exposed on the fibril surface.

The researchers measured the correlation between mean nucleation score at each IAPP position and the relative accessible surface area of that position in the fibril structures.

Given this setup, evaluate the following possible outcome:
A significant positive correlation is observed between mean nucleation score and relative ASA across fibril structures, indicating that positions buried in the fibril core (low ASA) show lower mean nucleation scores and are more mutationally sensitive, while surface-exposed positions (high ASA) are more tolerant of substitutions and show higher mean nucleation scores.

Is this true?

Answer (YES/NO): YES